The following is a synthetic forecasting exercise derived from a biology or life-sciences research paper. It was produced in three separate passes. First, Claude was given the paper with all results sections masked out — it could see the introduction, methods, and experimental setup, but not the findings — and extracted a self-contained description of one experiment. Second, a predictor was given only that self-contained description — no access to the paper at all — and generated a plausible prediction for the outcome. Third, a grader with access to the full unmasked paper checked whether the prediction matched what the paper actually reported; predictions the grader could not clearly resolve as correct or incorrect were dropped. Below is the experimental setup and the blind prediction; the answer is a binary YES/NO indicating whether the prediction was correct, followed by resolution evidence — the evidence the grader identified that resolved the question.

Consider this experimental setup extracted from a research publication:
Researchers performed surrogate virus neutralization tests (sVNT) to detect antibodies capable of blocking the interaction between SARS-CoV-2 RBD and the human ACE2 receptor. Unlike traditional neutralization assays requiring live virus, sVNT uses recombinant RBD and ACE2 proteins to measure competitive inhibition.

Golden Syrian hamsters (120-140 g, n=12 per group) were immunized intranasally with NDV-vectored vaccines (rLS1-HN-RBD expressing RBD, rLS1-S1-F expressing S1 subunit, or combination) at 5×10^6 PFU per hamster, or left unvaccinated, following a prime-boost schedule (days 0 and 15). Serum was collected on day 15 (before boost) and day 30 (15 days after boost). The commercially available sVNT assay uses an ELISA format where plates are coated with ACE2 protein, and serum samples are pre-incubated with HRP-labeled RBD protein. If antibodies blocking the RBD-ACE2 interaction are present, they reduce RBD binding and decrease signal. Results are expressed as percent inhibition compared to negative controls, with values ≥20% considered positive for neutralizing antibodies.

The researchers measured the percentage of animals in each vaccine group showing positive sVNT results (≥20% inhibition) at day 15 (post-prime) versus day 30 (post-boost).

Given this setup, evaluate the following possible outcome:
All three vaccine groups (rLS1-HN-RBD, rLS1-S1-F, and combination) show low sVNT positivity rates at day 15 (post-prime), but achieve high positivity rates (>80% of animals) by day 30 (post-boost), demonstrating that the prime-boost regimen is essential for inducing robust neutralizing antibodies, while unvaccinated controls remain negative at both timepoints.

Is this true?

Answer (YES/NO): NO